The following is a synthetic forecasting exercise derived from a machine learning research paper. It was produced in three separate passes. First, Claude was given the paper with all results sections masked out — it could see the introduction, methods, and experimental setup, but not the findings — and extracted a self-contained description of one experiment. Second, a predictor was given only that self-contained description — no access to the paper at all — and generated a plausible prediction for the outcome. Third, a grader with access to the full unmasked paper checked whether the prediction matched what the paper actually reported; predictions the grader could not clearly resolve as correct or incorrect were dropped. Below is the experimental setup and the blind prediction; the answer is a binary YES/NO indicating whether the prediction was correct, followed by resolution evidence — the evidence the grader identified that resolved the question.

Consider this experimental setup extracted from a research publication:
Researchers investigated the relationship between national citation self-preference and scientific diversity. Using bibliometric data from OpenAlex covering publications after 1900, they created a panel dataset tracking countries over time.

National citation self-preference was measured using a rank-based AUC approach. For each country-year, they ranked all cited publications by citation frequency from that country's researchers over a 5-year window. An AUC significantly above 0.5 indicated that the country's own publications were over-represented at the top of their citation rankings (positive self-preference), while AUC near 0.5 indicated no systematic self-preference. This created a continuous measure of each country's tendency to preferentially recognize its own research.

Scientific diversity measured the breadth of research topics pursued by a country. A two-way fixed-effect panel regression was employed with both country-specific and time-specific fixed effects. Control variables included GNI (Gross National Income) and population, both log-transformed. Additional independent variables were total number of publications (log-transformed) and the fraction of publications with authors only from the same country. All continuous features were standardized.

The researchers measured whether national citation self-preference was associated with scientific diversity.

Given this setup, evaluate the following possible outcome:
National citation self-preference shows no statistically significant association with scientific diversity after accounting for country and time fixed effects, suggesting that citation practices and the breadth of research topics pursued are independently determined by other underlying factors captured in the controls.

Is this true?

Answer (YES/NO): NO